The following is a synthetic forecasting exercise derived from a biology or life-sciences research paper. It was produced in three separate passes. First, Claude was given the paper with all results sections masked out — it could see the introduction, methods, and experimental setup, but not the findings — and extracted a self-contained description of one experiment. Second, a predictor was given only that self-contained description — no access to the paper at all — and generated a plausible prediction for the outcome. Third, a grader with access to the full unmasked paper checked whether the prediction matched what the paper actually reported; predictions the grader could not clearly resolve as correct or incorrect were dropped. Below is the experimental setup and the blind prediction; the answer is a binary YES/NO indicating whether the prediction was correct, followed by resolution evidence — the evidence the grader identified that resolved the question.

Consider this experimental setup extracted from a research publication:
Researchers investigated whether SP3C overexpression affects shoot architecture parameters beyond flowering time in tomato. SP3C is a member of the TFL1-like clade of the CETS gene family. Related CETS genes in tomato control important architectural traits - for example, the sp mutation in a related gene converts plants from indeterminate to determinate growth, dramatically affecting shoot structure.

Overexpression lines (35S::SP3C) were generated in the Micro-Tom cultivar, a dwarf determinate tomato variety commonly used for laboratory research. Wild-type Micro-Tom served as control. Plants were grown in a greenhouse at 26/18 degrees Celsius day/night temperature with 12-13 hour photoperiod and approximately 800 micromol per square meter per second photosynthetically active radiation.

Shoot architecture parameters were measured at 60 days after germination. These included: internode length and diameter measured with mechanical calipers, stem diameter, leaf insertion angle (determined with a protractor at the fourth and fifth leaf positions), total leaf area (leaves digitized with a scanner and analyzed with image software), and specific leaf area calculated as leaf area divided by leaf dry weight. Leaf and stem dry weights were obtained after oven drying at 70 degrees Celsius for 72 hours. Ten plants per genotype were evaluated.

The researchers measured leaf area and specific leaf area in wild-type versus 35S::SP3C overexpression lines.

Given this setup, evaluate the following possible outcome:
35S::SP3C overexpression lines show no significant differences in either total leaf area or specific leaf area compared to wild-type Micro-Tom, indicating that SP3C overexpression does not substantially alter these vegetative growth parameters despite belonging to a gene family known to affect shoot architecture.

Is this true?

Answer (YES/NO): YES